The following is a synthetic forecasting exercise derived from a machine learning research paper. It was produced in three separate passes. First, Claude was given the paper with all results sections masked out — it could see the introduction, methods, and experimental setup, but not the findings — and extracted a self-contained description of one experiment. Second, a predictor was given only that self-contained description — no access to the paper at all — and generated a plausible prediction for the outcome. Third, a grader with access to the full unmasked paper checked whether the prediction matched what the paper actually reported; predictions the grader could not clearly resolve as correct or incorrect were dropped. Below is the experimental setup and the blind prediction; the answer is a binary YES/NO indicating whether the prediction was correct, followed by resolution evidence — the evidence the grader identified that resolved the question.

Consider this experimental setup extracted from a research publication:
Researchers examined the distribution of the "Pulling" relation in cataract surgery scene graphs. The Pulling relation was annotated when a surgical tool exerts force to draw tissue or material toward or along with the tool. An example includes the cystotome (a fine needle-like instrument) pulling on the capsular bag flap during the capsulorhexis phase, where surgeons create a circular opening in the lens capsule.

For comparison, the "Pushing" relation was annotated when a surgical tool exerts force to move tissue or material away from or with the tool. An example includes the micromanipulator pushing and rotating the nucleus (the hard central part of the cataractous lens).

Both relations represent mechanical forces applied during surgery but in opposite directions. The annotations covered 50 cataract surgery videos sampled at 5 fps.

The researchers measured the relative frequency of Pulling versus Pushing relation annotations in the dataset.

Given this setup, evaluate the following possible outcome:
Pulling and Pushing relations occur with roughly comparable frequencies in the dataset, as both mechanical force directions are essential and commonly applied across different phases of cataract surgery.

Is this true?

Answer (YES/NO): NO